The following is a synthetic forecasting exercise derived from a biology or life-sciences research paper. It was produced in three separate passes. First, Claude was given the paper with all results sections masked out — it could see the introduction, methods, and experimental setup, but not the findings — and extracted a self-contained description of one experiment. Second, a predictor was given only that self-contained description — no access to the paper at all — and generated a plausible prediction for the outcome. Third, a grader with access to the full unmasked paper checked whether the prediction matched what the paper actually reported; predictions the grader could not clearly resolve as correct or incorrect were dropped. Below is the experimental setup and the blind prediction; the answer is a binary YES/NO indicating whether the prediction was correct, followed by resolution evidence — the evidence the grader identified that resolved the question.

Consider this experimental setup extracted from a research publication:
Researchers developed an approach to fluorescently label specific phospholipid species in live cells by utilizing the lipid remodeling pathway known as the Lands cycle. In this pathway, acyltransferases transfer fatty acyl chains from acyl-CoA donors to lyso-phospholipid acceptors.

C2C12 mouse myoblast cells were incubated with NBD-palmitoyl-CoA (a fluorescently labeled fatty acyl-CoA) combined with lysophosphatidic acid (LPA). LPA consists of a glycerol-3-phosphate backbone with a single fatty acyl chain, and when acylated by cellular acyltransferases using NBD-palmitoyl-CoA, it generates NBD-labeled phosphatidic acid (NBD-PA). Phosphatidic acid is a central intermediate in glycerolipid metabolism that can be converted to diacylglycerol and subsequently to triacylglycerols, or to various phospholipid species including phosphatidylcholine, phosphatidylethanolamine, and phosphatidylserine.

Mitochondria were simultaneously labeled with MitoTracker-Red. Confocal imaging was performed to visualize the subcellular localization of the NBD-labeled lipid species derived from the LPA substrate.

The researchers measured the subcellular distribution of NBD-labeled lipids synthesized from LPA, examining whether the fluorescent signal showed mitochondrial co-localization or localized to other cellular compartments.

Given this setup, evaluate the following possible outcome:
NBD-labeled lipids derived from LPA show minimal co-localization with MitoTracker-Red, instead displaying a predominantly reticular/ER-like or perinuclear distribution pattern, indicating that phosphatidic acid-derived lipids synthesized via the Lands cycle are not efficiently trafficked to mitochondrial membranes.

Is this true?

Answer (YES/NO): NO